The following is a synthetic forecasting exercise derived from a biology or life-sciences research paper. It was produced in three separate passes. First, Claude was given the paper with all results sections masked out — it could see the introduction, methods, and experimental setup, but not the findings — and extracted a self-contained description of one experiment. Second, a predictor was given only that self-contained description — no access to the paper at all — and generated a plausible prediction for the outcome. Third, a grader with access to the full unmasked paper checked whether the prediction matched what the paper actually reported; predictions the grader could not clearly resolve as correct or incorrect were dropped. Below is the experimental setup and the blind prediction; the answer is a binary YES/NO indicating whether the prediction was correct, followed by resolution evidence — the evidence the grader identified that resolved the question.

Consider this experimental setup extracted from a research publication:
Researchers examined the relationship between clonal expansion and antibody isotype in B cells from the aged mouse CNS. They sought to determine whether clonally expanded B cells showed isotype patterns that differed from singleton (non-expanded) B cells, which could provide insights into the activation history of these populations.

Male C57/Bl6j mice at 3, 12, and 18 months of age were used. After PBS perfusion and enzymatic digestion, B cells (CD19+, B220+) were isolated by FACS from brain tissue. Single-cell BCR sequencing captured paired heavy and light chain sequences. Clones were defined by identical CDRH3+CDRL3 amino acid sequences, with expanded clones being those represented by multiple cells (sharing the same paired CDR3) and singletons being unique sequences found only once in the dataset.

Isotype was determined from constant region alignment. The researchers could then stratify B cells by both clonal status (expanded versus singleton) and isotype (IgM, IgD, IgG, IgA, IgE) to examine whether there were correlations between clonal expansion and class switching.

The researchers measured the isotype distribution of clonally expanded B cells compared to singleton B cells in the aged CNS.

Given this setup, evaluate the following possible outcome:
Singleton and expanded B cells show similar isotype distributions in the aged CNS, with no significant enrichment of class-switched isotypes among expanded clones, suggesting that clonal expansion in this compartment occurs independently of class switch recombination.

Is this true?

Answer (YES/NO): YES